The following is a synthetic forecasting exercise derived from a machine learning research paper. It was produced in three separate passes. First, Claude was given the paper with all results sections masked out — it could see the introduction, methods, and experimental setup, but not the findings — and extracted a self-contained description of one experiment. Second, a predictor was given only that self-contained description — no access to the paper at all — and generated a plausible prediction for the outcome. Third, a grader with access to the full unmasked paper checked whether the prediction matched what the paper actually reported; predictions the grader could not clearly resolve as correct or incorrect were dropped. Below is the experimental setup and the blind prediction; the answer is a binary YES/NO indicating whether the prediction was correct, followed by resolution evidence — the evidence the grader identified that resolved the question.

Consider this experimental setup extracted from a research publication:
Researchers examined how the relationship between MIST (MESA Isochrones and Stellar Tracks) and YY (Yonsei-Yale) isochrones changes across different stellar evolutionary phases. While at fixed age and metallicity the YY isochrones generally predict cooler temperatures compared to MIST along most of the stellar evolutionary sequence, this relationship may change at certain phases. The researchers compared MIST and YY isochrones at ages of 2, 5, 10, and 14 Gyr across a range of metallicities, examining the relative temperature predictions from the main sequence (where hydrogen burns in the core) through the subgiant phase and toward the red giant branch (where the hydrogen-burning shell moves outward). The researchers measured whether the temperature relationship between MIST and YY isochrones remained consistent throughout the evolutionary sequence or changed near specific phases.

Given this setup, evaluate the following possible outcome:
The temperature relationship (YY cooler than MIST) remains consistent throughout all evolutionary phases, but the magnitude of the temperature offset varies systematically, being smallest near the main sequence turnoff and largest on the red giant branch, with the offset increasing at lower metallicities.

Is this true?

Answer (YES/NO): NO